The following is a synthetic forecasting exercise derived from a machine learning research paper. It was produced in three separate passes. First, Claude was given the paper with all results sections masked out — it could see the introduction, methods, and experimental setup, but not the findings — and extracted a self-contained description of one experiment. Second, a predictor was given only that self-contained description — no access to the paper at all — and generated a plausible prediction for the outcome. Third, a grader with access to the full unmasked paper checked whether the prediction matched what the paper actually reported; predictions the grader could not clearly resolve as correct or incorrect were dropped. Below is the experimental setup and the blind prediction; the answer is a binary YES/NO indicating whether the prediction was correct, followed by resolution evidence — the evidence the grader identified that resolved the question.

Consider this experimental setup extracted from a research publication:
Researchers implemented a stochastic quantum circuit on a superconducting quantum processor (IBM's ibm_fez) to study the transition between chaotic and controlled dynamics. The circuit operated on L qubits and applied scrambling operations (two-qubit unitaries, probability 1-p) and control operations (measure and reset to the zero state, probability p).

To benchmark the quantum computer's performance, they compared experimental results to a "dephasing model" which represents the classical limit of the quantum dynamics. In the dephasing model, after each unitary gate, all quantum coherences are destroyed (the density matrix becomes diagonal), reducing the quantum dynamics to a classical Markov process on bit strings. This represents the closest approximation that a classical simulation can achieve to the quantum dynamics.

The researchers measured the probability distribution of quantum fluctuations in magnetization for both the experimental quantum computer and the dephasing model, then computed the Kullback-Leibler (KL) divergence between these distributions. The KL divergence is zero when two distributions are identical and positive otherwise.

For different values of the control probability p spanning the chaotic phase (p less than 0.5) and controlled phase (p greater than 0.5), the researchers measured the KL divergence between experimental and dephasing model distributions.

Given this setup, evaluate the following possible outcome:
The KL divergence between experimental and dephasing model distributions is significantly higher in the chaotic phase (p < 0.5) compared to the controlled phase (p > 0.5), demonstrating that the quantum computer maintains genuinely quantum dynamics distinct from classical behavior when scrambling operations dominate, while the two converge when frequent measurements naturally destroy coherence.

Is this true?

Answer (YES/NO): NO